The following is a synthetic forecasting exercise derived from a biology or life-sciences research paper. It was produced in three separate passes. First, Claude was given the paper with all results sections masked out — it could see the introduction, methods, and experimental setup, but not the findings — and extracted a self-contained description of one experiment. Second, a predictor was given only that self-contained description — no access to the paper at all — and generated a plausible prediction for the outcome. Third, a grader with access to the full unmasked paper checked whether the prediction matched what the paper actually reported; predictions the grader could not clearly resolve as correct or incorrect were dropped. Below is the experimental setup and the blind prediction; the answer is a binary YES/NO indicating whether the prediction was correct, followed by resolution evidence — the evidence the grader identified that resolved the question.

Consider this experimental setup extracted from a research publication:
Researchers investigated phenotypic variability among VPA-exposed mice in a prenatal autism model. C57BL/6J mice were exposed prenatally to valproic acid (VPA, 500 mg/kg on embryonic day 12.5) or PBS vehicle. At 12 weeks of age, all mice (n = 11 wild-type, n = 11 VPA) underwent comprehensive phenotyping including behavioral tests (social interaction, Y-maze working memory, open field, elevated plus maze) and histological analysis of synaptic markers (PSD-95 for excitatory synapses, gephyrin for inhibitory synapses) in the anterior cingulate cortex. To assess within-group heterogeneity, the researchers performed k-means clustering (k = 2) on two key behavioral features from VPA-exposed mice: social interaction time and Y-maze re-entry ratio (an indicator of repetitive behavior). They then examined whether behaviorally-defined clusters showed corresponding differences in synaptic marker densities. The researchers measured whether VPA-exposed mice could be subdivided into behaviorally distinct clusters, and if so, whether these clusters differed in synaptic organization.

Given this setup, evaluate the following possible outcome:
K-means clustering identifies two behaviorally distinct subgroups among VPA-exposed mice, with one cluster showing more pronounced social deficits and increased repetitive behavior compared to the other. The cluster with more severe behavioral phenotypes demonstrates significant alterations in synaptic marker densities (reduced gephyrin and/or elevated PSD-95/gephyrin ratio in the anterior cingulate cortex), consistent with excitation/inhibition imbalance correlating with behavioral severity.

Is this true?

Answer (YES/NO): NO